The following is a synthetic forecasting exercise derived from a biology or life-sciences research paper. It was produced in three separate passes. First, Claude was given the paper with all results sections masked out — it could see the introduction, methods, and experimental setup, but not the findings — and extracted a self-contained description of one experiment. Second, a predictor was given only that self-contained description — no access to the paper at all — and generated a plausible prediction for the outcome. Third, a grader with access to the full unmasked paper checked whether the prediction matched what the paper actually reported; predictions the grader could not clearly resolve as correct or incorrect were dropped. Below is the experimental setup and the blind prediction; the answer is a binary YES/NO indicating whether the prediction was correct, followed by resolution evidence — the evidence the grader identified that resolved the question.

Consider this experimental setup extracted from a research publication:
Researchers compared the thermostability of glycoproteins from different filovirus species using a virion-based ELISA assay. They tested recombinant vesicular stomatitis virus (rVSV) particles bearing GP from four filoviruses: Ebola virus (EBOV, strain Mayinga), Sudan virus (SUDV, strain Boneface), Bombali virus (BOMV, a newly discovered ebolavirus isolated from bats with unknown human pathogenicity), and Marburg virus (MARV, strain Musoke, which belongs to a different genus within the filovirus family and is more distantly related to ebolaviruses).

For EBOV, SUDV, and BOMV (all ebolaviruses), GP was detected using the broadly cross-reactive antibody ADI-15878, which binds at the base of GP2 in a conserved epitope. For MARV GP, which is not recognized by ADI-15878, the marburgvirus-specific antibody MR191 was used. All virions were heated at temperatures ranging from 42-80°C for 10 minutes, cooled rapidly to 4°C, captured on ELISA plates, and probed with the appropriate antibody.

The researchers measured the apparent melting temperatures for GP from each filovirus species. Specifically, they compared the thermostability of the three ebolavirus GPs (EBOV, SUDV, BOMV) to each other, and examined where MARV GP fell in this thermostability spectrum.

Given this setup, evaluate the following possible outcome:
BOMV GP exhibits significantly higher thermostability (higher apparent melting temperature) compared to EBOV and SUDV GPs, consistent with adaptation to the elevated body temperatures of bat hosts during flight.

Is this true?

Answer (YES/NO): NO